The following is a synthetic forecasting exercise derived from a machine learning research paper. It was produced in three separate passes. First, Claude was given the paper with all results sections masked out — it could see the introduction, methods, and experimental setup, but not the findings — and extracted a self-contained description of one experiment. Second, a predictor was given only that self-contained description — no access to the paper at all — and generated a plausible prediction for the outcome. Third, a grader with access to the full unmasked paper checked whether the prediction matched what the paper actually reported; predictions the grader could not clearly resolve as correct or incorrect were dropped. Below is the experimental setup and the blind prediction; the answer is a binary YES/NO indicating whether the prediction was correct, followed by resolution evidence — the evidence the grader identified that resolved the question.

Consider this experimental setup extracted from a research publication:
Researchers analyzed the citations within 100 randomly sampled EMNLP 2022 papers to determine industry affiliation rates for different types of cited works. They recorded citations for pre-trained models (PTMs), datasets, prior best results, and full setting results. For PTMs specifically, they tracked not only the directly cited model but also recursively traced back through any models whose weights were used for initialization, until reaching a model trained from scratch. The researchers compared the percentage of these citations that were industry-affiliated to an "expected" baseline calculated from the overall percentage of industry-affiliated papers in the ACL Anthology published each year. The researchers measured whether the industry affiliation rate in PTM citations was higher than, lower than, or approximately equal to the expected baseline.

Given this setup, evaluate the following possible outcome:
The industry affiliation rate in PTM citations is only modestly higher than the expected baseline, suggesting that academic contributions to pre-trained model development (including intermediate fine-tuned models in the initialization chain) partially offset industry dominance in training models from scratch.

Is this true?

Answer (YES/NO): NO